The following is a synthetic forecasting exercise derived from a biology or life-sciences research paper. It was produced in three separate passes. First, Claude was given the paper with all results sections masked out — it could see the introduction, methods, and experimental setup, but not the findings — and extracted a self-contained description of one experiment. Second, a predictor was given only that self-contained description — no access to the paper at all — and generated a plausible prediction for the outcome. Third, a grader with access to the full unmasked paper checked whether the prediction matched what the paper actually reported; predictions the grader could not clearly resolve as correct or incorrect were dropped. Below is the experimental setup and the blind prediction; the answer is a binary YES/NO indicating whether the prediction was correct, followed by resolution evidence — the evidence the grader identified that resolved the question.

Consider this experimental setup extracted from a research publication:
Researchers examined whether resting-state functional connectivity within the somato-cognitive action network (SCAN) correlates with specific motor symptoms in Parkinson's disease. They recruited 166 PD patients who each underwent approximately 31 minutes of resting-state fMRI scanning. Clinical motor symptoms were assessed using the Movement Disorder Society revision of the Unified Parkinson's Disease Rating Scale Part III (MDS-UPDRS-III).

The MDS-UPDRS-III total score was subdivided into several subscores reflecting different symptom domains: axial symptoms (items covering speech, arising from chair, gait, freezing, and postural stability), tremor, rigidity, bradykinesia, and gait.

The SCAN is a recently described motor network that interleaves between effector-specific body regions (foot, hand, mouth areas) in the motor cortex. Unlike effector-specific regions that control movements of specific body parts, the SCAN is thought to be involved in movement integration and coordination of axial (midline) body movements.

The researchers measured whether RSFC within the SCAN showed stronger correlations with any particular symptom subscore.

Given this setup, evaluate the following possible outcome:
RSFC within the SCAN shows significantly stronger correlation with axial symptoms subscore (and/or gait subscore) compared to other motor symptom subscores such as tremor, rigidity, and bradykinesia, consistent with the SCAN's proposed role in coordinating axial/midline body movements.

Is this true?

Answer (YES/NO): NO